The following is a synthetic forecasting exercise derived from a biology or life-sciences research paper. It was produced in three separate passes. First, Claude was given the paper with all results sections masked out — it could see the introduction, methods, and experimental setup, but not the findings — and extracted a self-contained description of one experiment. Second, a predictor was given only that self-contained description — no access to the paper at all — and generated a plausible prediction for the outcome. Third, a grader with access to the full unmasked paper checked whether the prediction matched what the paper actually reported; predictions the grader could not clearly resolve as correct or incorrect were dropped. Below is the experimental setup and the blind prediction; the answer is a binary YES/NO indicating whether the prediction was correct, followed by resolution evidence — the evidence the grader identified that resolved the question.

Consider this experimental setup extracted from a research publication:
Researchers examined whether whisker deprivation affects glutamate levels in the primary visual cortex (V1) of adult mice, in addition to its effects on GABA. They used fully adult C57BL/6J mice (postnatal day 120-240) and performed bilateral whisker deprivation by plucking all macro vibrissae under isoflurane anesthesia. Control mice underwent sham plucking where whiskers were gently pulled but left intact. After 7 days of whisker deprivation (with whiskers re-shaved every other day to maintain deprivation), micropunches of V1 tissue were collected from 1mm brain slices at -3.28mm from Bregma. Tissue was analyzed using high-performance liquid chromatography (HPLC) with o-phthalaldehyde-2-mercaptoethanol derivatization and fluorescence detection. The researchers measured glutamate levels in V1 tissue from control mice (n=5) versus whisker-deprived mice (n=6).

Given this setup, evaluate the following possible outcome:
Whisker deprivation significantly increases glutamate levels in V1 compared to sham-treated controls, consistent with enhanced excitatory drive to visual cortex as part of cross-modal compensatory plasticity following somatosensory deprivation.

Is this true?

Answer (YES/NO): NO